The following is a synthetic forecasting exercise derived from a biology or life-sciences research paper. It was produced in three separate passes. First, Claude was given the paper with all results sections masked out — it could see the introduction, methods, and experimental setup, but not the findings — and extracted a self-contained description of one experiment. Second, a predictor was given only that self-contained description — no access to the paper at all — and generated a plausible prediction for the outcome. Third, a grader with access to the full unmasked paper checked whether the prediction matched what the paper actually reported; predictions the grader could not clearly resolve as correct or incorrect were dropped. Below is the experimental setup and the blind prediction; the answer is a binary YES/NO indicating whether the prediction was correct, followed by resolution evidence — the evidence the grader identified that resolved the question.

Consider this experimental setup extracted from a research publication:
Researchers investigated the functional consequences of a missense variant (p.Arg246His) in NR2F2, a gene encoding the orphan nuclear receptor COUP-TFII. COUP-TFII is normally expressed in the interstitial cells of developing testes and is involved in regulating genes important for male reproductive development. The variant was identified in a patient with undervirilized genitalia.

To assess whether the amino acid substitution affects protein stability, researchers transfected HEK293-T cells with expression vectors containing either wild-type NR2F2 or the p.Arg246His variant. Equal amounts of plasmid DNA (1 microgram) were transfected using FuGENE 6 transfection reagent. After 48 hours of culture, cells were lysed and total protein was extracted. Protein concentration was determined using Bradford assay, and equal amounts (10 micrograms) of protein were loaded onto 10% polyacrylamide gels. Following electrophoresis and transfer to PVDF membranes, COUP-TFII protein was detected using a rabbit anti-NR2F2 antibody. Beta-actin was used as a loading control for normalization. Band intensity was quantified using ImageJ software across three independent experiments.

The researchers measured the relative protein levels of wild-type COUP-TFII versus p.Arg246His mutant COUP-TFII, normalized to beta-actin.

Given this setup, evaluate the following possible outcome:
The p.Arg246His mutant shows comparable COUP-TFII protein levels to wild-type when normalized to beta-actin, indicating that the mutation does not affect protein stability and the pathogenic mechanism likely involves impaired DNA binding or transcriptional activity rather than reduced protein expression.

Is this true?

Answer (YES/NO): YES